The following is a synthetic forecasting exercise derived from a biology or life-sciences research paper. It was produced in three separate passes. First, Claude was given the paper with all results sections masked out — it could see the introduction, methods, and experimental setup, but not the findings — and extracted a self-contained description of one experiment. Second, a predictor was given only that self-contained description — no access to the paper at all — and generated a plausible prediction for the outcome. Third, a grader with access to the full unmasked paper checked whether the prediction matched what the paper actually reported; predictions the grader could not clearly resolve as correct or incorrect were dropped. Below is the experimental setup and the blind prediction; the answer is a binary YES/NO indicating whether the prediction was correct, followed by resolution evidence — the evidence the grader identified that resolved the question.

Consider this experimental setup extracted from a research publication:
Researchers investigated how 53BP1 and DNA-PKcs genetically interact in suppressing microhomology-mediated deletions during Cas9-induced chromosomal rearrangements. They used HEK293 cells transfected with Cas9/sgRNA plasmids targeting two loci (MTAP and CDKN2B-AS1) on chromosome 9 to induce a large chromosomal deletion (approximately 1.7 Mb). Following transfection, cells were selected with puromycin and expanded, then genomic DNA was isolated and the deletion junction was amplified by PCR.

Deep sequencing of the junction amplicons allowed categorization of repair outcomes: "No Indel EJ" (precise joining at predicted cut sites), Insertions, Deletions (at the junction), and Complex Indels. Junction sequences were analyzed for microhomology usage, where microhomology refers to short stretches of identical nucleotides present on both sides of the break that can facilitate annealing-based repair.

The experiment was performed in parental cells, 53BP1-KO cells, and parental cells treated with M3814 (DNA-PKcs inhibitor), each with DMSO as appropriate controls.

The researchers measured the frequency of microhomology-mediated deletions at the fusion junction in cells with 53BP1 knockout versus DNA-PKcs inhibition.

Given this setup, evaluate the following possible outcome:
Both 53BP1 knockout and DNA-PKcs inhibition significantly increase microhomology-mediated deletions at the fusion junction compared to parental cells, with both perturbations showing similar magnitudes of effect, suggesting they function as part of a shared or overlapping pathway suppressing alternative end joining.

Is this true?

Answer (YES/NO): YES